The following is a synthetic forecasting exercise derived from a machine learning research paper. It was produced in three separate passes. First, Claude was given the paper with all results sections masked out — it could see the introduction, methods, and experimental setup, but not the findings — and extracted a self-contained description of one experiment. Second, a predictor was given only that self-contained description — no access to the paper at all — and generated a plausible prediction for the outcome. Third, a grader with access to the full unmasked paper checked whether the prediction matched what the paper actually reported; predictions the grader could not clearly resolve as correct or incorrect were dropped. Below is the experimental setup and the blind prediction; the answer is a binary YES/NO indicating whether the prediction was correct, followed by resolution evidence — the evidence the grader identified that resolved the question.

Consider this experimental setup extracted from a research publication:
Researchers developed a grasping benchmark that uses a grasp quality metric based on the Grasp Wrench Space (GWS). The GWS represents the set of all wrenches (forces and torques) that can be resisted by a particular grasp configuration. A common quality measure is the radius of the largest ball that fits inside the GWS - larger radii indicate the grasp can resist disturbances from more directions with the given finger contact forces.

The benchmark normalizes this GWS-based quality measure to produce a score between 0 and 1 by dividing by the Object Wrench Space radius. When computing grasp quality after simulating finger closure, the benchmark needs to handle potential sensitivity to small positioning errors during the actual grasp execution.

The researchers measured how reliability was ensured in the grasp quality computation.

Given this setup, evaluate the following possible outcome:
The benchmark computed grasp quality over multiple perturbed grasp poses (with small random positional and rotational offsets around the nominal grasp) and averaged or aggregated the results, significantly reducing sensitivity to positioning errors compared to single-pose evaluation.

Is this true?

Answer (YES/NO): NO